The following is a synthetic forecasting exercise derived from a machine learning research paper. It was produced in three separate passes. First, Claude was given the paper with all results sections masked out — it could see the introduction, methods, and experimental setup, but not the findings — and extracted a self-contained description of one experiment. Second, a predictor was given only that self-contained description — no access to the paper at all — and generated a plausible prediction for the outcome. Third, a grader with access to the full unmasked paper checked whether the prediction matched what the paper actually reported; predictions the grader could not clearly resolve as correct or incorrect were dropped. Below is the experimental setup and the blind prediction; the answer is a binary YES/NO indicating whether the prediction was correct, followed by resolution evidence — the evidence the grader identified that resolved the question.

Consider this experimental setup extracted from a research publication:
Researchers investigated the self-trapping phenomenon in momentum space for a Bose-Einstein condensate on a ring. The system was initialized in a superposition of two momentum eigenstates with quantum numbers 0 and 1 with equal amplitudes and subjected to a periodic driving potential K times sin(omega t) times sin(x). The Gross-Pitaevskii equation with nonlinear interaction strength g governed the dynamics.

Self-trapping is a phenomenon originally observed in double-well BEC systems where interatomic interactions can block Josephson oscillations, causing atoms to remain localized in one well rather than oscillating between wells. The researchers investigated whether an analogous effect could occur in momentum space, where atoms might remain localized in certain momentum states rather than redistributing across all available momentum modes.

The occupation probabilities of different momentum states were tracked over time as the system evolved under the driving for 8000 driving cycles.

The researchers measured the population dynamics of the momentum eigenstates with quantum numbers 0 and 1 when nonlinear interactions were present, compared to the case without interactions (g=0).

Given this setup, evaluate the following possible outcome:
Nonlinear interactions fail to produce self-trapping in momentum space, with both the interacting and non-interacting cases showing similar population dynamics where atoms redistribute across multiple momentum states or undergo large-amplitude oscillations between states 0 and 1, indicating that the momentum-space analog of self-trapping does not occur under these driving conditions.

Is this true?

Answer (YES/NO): NO